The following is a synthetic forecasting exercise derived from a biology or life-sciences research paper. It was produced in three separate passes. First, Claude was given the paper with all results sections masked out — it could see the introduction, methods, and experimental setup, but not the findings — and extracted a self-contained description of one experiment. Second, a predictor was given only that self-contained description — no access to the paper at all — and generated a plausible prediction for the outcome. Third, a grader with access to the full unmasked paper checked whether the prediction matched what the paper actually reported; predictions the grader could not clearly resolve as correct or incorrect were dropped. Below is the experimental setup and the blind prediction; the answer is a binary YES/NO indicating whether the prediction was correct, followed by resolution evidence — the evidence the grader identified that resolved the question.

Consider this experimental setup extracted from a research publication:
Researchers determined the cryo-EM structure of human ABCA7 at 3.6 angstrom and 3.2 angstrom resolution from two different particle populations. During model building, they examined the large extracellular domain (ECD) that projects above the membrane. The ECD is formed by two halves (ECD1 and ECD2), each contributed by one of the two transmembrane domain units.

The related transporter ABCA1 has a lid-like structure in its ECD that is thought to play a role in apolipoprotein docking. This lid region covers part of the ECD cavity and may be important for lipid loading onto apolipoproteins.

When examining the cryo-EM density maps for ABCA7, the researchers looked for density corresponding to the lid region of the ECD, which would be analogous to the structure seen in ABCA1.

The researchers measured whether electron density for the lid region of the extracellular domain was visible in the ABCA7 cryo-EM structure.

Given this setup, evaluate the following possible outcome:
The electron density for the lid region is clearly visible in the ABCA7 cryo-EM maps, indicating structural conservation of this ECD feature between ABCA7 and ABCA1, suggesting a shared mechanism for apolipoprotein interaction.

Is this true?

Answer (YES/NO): NO